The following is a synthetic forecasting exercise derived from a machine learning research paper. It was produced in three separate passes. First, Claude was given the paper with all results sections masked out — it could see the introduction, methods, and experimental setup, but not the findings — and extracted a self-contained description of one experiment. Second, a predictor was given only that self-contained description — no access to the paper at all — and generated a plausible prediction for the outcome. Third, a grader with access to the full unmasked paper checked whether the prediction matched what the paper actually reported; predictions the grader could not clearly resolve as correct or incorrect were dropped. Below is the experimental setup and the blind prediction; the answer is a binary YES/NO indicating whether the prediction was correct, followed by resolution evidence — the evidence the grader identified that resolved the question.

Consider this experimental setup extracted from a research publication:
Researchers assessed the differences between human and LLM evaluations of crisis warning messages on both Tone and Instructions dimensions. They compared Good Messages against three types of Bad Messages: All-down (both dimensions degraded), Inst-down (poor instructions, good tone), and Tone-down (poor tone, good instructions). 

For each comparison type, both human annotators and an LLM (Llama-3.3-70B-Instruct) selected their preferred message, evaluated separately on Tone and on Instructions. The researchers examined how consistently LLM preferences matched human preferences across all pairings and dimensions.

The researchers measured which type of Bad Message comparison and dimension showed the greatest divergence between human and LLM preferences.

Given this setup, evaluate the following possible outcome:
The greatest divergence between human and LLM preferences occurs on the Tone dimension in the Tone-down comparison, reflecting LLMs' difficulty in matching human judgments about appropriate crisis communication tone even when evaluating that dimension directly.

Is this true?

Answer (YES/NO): NO